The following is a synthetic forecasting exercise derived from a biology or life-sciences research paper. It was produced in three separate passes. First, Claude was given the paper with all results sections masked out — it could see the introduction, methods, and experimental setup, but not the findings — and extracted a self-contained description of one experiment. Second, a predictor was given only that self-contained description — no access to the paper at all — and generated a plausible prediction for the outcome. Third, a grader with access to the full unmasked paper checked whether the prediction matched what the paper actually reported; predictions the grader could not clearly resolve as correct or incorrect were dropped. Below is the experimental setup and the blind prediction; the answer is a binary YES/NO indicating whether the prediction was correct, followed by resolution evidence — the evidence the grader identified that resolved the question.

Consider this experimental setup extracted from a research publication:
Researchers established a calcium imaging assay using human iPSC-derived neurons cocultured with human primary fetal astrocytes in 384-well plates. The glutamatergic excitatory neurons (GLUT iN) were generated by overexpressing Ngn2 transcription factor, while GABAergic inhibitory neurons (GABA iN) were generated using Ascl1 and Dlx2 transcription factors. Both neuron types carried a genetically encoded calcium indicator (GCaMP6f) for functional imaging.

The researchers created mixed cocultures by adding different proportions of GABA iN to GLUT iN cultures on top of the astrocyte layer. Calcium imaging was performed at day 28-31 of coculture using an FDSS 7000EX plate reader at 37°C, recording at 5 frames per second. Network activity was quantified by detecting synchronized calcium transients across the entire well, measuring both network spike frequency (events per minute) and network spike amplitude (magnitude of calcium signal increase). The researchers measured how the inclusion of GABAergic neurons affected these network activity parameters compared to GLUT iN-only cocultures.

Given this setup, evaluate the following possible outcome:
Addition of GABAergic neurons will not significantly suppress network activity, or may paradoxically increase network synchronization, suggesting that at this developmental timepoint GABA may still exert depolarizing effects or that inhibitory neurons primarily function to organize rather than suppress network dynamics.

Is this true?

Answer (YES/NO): NO